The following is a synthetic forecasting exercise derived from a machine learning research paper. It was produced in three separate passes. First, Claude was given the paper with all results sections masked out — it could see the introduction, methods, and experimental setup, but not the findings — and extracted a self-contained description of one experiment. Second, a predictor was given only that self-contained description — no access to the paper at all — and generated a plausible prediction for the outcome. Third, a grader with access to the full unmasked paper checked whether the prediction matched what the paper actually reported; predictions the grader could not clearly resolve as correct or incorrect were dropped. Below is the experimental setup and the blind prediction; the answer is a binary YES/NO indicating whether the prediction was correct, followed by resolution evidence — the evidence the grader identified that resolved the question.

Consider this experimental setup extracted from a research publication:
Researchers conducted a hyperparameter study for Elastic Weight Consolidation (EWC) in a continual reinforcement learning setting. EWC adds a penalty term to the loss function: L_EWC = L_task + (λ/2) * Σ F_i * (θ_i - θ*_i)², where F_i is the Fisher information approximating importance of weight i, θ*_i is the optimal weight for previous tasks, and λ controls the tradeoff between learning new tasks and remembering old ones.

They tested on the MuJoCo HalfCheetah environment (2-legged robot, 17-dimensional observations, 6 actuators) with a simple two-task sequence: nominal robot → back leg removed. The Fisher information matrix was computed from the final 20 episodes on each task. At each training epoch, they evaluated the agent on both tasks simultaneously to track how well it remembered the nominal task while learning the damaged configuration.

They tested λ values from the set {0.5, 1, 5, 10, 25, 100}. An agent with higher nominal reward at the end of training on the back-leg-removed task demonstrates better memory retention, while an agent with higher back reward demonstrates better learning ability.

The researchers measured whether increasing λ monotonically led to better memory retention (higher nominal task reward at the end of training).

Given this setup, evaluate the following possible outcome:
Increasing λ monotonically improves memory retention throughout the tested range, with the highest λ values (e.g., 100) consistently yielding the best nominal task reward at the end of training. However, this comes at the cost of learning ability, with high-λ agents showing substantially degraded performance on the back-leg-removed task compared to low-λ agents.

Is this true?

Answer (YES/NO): NO